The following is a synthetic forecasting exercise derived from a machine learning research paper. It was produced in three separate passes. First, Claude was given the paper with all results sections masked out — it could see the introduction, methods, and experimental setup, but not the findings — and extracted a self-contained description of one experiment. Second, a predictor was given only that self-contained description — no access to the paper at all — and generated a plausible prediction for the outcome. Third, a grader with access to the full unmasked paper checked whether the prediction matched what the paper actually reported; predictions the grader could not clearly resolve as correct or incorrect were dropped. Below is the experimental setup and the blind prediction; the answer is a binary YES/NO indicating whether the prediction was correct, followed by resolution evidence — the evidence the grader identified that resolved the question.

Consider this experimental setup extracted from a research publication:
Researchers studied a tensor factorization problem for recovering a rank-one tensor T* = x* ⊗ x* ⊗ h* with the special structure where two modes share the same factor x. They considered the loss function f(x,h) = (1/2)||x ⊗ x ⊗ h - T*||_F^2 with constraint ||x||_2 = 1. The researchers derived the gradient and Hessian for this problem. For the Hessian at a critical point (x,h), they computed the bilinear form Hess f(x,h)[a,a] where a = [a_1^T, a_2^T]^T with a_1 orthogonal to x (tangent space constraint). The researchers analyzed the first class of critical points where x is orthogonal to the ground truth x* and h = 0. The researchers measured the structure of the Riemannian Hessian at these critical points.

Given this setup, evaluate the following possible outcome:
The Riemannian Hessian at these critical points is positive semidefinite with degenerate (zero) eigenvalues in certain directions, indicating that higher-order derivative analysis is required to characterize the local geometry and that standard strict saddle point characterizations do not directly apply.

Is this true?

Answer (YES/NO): YES